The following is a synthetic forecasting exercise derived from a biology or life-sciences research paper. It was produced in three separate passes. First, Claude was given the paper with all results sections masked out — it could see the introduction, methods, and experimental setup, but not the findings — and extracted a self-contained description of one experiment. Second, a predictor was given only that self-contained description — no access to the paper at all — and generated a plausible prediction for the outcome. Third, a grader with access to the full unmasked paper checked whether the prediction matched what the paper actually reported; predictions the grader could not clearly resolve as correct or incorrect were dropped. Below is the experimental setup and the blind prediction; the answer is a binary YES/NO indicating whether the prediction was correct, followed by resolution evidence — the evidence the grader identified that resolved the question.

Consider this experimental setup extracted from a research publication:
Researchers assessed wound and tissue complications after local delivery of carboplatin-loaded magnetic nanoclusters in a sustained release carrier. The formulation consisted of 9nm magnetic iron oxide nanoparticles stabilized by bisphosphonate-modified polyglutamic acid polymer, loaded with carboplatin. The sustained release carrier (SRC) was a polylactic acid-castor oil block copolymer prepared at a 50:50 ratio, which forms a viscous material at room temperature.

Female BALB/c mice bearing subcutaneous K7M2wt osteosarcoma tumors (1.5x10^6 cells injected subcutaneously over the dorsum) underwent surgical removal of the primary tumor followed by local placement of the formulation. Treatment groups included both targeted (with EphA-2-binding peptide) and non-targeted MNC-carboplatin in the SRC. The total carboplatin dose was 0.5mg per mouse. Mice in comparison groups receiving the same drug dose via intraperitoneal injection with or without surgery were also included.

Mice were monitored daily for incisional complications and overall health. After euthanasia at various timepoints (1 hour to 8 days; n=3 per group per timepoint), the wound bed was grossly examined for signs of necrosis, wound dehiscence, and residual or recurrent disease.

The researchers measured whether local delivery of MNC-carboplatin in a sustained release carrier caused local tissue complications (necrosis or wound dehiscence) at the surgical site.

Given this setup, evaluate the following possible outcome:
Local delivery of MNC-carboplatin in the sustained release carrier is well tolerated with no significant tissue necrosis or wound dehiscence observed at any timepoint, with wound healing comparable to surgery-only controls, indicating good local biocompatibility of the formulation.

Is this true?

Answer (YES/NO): YES